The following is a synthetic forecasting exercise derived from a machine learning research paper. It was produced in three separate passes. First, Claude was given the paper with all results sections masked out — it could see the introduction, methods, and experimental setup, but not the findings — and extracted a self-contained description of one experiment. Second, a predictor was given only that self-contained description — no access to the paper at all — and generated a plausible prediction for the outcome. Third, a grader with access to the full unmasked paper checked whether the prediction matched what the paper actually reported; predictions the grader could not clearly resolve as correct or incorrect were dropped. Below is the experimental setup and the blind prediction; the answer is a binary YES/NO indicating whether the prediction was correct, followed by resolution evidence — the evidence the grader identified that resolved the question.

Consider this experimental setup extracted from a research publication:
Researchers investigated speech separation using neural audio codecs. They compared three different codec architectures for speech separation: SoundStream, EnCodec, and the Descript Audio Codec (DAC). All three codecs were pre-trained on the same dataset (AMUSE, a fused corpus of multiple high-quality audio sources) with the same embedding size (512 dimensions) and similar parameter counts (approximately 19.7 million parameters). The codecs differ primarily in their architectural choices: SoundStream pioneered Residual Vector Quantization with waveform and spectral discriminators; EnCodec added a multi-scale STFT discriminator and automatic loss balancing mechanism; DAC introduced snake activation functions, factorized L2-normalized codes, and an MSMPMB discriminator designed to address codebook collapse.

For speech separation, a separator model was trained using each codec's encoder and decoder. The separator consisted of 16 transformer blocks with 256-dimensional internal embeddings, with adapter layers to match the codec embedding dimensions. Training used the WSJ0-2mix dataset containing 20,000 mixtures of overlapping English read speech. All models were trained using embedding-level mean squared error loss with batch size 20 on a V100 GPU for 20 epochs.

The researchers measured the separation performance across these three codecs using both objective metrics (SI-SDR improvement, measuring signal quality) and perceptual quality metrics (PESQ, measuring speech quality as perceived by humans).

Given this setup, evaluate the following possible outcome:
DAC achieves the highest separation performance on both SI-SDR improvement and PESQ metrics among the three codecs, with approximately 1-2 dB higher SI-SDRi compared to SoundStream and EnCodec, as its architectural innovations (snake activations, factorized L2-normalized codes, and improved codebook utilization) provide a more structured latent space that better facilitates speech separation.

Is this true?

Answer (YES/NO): NO